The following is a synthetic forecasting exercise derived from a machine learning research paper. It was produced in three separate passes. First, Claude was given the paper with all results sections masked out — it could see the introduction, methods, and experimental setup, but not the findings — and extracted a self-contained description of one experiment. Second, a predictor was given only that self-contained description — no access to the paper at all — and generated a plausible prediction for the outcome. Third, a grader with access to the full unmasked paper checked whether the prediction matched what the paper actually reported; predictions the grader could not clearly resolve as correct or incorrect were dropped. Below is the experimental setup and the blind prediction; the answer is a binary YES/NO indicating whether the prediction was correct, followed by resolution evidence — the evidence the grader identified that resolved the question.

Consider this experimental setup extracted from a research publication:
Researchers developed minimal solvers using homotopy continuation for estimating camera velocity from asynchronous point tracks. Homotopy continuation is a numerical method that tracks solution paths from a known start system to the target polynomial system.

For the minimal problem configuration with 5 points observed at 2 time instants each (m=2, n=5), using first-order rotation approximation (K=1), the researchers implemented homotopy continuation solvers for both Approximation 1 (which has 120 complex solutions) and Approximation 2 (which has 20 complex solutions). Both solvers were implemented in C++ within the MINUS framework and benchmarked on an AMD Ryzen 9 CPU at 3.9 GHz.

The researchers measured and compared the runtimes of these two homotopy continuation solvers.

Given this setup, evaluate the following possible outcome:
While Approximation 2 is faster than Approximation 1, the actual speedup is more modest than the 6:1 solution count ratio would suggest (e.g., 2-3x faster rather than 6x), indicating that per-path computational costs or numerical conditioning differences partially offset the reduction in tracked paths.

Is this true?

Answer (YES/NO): NO